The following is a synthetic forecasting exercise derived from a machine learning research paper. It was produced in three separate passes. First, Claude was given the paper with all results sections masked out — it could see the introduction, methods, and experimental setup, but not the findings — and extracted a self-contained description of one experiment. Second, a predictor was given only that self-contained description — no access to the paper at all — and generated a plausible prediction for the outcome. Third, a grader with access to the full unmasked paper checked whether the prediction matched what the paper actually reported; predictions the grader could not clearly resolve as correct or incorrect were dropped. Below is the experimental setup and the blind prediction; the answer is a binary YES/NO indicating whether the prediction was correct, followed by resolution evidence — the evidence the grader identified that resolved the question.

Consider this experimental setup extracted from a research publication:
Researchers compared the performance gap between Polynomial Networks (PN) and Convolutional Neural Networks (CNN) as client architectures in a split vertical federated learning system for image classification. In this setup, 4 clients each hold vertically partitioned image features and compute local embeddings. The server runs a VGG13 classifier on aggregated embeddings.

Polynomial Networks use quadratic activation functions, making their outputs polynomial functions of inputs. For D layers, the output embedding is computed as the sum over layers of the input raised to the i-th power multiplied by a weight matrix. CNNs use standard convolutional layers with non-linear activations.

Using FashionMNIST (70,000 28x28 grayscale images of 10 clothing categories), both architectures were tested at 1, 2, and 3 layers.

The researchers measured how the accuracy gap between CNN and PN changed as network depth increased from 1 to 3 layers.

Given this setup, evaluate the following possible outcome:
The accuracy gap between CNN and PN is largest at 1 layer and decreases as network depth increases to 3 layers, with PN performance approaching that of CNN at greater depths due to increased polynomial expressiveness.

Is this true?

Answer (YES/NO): NO